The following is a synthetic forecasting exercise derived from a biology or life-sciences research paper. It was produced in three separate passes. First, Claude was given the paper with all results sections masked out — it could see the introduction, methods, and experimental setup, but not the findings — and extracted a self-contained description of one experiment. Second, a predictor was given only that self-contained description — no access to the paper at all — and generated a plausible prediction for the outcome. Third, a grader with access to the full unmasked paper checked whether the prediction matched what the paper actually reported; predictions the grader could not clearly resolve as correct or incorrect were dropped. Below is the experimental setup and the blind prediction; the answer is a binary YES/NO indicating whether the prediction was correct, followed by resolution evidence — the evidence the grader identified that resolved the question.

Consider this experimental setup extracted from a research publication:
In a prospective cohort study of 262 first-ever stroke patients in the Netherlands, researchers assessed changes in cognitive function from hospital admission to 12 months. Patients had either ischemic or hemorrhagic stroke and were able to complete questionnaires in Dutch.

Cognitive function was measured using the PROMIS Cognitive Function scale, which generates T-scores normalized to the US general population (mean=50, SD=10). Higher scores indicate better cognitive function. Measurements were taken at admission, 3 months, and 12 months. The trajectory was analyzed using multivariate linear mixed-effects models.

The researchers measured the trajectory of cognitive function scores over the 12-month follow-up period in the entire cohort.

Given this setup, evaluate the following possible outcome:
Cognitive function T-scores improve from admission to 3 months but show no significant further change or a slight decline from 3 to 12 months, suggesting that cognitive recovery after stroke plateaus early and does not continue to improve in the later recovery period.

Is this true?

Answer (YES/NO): NO